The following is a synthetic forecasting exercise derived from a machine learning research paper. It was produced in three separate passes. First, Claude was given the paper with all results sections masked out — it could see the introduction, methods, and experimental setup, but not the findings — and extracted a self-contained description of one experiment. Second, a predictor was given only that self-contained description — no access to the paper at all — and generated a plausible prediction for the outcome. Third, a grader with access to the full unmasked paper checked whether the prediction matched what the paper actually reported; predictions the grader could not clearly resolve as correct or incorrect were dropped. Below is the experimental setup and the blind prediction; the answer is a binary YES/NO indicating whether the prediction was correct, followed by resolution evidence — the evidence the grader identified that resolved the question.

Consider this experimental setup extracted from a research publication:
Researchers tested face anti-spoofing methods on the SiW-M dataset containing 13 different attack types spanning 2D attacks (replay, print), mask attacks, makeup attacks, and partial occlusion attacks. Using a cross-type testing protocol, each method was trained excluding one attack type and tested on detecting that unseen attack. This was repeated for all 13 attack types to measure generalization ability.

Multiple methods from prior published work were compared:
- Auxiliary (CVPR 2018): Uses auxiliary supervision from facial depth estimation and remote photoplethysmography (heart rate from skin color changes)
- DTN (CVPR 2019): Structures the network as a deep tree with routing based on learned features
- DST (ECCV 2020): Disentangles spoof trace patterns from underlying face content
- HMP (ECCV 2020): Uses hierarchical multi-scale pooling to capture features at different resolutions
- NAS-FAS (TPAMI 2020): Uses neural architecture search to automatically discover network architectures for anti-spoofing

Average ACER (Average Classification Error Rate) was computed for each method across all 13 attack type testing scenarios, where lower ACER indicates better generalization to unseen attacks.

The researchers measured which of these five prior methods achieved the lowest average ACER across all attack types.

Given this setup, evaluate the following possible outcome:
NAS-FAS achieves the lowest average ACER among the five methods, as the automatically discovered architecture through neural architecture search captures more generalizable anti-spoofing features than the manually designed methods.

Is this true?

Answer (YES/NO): YES